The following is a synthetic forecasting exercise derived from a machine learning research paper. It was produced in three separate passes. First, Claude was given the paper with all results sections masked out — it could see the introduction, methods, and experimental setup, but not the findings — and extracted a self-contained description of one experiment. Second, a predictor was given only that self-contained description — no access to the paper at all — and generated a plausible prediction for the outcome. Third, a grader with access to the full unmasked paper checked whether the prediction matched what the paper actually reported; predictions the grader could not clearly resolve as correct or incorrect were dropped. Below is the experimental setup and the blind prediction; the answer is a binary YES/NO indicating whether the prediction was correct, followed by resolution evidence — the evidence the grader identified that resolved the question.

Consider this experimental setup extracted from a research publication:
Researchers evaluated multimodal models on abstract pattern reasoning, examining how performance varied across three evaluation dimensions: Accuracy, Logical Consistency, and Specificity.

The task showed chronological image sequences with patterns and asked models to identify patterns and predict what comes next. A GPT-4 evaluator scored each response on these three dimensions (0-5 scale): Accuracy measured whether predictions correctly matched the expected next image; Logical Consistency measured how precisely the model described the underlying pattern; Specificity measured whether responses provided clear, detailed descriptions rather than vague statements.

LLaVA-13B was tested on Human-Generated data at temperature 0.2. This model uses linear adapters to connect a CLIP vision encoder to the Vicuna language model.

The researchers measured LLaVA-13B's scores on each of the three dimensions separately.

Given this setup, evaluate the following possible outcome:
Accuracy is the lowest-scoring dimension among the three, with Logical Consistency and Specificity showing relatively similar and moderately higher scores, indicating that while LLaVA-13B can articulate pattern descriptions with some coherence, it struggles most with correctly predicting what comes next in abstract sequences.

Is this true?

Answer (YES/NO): NO